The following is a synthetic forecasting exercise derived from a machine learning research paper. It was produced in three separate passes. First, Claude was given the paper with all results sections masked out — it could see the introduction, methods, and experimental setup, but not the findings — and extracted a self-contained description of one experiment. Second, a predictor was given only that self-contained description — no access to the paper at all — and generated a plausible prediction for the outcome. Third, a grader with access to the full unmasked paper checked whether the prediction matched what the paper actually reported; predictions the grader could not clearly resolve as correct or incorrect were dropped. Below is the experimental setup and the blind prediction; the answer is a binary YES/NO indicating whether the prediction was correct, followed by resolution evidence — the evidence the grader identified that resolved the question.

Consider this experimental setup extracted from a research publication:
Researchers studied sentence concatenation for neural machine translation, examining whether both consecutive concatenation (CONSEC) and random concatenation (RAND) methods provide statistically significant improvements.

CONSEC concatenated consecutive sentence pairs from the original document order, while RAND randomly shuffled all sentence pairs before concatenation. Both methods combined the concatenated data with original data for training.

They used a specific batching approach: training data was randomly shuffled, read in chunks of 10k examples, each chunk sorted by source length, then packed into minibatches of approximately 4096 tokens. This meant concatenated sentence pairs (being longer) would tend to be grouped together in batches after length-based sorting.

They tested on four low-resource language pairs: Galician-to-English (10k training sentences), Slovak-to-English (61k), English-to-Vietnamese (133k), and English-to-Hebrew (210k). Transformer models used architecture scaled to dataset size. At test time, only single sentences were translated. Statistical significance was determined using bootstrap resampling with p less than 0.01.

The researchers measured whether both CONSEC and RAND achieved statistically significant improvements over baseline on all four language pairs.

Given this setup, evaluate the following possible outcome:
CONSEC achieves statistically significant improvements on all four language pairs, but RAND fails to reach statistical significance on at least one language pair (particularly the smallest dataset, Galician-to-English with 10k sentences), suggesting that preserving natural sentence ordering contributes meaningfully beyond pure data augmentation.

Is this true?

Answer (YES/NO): NO